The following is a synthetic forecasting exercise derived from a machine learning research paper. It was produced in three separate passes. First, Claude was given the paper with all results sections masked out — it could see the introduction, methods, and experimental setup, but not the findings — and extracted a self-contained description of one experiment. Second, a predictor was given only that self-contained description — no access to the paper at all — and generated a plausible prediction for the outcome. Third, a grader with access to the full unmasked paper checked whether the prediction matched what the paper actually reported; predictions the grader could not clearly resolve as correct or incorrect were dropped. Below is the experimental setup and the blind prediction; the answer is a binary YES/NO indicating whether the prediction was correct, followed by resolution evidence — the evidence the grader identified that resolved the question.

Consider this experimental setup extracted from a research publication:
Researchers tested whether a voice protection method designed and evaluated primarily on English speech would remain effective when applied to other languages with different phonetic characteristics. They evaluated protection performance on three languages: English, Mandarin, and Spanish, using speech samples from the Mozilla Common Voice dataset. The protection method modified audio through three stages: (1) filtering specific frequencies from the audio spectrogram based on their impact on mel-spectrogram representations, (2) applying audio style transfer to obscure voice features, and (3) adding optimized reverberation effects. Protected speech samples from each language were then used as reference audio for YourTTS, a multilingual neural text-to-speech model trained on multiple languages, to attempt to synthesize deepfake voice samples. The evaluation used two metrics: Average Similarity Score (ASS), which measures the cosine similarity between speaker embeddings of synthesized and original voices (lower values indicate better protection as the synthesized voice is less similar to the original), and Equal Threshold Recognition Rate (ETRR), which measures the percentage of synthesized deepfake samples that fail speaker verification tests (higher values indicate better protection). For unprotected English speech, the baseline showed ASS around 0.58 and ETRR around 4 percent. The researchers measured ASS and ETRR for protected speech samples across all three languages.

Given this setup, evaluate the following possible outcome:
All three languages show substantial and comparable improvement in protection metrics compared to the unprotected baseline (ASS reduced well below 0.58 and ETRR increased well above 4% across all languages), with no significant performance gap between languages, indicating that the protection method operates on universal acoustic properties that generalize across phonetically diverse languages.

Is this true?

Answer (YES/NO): YES